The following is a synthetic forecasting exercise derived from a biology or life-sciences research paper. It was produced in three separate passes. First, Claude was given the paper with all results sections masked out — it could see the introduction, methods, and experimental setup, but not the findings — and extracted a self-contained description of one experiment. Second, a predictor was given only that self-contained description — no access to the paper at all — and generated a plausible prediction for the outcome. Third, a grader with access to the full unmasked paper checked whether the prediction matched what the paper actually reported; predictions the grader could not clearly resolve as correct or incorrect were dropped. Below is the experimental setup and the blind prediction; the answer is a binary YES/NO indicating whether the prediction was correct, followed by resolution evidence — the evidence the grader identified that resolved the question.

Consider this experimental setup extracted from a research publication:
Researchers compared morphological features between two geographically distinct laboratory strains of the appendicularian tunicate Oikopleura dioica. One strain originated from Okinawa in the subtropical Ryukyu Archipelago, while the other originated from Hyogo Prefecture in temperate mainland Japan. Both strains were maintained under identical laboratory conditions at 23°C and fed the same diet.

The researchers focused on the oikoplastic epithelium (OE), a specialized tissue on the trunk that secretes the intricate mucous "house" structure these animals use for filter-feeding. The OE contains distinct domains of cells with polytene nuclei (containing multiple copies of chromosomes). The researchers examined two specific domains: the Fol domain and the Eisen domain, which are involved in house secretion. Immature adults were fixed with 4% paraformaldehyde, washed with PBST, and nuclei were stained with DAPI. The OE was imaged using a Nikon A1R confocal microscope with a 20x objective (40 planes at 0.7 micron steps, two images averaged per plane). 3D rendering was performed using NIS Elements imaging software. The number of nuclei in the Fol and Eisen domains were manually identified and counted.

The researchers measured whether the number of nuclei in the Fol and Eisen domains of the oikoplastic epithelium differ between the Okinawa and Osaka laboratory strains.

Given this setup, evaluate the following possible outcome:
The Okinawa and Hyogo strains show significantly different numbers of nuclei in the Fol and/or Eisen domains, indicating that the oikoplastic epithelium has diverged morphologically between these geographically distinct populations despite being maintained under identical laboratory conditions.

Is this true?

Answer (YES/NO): NO